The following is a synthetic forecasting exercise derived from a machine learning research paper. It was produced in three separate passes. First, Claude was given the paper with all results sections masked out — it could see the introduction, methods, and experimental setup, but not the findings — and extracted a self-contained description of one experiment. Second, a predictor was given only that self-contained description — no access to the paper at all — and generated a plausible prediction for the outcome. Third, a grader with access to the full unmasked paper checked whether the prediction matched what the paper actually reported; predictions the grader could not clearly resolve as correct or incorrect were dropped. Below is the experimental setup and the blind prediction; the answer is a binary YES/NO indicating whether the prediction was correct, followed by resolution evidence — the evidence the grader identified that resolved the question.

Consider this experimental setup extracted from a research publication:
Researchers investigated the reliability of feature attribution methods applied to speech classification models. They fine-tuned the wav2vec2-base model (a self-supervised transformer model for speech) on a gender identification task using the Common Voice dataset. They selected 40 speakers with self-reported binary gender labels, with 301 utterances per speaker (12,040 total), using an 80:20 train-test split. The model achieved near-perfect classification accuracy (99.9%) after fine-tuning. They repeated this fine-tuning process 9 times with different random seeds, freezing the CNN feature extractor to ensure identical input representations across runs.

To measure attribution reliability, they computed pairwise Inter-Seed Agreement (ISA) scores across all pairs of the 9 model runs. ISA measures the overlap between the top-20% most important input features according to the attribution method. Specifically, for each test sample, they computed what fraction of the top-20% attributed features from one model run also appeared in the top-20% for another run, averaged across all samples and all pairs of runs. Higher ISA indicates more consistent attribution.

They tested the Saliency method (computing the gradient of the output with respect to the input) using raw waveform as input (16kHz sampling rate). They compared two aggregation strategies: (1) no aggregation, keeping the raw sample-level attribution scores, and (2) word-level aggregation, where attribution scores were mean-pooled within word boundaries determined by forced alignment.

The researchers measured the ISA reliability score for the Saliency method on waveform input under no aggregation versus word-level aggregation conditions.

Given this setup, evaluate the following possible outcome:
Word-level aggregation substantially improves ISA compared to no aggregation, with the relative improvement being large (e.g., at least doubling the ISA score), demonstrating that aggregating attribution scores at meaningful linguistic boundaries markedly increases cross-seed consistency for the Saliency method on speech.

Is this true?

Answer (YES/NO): NO